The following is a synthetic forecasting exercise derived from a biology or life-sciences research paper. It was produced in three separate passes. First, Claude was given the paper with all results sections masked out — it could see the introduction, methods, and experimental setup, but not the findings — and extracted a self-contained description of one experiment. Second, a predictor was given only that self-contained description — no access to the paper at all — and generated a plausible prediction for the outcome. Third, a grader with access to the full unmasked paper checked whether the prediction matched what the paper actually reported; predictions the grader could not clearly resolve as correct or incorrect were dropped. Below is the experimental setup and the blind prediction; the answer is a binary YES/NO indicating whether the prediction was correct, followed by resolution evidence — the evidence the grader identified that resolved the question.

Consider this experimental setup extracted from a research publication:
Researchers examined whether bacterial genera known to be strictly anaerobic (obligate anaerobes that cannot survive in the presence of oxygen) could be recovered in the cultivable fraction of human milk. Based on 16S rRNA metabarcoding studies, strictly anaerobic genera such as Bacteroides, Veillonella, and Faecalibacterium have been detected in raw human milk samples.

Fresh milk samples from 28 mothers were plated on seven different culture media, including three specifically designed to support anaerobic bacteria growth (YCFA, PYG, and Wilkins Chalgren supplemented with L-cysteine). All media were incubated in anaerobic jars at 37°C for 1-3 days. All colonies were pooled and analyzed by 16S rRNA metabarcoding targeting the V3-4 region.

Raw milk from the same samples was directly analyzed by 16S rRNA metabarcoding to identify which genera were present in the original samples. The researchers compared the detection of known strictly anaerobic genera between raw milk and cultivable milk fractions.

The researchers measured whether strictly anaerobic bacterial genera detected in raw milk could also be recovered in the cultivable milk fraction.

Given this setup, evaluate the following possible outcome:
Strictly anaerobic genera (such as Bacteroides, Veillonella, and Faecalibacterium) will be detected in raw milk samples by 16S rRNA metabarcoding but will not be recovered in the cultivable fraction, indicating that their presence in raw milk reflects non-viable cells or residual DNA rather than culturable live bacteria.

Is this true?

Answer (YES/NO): NO